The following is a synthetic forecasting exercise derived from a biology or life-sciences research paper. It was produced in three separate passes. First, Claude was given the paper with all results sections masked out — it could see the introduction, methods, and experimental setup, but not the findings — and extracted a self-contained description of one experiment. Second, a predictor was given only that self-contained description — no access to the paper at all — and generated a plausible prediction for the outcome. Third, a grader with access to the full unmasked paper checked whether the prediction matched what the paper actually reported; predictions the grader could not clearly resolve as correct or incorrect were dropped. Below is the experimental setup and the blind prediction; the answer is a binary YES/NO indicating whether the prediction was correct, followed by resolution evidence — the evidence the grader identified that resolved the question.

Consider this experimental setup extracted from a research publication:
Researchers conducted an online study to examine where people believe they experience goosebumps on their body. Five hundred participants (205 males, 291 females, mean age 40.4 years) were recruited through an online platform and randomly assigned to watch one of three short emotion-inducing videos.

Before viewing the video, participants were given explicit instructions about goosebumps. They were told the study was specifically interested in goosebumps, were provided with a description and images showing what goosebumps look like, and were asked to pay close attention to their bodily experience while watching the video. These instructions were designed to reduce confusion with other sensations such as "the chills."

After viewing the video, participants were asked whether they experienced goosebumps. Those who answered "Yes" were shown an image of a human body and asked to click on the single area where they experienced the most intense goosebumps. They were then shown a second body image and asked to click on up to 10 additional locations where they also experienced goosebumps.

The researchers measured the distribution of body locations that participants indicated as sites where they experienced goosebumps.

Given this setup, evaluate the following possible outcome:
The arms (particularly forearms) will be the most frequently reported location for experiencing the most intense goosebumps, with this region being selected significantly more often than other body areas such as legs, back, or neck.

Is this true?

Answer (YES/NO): YES